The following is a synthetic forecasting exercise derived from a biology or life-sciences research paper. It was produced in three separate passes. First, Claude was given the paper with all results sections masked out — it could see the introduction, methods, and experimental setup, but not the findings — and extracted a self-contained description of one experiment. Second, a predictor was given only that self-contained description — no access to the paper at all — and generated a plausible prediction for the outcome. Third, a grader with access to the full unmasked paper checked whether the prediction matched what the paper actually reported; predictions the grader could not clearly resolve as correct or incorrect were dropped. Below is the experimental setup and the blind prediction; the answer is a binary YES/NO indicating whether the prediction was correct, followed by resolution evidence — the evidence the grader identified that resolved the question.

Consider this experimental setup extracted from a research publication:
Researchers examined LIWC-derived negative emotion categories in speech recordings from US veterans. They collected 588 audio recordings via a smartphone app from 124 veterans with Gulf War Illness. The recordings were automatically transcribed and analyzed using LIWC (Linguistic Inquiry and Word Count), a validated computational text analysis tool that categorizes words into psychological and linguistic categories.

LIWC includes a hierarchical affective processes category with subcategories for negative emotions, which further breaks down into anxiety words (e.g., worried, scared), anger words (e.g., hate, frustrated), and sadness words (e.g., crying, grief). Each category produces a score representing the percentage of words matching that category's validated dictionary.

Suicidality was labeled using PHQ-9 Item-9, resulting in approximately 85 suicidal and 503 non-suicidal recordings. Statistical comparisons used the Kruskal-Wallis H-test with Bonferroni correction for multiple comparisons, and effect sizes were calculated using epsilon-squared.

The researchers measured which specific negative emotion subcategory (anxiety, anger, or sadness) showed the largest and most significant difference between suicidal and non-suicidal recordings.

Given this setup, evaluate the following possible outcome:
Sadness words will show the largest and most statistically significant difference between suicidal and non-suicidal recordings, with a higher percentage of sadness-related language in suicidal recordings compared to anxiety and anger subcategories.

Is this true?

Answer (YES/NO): NO